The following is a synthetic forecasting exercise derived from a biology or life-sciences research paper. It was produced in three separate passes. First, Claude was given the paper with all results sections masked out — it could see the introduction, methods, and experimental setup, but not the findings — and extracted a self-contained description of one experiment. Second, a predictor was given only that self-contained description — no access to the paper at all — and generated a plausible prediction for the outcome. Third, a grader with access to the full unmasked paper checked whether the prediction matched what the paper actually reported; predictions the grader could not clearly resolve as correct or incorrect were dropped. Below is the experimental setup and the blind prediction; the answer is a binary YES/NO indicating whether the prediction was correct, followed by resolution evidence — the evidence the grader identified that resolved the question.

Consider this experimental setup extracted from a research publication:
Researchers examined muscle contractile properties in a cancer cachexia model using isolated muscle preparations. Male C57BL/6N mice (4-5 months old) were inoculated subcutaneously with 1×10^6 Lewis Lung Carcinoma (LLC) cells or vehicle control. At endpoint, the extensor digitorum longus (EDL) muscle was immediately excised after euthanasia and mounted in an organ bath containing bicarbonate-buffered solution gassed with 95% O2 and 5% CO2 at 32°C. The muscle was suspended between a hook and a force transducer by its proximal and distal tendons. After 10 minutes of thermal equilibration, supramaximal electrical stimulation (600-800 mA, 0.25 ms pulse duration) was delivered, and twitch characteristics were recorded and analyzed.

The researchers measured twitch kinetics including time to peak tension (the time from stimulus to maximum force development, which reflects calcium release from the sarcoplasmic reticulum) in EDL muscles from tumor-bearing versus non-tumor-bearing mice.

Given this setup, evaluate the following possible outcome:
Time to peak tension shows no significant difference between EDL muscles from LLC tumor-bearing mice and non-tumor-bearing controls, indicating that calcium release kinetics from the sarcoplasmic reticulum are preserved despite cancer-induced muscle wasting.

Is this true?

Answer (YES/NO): NO